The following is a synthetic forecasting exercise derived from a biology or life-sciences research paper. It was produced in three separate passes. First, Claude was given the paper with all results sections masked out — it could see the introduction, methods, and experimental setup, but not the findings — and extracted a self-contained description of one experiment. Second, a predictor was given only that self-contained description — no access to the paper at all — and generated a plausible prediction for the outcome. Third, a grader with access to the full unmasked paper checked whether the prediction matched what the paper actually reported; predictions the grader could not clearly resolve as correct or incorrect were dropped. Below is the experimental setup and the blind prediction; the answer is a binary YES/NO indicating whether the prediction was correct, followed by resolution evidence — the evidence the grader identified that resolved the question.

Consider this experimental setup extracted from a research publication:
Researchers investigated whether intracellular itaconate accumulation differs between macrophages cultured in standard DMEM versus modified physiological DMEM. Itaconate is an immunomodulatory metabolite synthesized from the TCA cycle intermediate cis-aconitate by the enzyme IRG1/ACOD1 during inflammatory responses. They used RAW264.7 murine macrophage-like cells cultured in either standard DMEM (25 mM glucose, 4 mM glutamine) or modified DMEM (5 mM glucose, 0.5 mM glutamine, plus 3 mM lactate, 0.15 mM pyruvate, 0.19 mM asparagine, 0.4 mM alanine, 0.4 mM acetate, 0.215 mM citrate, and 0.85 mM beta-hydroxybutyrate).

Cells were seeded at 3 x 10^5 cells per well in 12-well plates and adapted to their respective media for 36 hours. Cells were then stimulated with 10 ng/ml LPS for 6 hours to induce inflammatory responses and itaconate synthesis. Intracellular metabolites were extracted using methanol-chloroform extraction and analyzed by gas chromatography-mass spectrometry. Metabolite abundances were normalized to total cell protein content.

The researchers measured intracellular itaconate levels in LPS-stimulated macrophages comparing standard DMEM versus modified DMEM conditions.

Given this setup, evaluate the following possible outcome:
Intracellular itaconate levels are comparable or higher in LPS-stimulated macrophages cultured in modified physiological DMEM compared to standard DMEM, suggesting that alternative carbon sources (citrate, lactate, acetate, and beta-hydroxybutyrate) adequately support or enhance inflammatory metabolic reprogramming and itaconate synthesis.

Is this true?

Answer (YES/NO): NO